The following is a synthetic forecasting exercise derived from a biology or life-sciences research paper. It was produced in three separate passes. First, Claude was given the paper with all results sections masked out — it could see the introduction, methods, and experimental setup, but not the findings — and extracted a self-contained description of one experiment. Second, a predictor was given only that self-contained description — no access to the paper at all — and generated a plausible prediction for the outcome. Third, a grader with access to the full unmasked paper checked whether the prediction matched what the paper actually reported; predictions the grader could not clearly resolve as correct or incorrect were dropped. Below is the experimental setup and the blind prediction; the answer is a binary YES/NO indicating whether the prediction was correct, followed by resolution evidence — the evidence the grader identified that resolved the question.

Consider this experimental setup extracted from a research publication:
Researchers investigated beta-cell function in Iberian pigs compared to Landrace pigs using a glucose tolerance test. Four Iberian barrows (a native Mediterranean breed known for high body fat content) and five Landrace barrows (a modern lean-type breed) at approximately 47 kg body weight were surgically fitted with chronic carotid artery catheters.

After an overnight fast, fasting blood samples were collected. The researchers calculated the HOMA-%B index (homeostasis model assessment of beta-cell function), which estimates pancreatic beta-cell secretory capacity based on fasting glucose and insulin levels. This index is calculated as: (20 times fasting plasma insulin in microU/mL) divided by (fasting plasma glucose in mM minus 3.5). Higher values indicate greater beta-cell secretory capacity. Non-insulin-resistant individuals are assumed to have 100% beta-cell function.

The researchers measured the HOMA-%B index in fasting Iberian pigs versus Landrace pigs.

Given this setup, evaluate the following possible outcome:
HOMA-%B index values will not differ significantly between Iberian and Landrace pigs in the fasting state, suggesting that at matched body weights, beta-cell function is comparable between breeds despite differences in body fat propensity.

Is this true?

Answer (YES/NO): NO